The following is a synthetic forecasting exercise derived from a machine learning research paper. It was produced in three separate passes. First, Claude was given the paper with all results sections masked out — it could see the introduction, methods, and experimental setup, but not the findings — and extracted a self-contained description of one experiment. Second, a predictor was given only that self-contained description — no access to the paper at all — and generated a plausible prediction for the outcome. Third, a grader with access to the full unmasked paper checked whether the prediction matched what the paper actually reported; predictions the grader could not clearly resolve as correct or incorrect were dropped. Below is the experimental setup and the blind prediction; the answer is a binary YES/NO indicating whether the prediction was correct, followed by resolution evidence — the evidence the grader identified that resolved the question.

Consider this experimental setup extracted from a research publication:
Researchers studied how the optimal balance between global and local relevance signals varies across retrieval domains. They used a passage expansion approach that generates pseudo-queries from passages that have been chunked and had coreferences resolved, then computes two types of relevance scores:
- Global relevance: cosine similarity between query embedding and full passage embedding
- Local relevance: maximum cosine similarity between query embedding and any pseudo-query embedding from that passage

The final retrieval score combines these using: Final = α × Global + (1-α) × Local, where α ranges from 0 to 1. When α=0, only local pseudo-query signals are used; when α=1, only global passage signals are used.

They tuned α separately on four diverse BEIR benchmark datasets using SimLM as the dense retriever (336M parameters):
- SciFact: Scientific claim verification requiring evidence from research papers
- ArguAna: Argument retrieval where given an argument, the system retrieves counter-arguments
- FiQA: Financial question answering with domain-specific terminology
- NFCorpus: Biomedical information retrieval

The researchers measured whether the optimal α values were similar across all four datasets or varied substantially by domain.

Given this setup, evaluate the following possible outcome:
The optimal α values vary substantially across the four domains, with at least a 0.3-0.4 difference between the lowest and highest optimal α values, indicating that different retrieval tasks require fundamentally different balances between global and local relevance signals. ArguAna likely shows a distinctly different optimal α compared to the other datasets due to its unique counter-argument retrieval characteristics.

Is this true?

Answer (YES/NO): NO